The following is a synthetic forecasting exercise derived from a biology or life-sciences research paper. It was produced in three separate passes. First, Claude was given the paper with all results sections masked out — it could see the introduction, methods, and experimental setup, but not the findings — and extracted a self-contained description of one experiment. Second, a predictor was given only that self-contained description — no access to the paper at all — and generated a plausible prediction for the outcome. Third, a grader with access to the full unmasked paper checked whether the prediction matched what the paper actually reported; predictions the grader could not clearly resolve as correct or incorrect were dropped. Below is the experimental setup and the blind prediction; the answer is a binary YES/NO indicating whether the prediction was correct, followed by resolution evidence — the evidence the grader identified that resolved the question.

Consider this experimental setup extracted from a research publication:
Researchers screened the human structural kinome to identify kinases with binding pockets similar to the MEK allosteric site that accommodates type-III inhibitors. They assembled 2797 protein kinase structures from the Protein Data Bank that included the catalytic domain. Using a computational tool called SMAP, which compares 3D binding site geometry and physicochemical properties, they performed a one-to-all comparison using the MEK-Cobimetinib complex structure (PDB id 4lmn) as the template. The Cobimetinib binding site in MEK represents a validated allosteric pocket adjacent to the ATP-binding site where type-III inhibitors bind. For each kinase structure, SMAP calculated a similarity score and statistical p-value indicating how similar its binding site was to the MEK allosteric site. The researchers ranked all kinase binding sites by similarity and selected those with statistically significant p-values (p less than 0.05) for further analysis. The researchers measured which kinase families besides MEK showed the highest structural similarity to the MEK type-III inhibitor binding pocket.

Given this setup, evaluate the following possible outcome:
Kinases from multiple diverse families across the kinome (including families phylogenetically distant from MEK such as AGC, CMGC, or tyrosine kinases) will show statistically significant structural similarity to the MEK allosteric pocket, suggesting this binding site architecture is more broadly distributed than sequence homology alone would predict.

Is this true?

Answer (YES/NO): NO